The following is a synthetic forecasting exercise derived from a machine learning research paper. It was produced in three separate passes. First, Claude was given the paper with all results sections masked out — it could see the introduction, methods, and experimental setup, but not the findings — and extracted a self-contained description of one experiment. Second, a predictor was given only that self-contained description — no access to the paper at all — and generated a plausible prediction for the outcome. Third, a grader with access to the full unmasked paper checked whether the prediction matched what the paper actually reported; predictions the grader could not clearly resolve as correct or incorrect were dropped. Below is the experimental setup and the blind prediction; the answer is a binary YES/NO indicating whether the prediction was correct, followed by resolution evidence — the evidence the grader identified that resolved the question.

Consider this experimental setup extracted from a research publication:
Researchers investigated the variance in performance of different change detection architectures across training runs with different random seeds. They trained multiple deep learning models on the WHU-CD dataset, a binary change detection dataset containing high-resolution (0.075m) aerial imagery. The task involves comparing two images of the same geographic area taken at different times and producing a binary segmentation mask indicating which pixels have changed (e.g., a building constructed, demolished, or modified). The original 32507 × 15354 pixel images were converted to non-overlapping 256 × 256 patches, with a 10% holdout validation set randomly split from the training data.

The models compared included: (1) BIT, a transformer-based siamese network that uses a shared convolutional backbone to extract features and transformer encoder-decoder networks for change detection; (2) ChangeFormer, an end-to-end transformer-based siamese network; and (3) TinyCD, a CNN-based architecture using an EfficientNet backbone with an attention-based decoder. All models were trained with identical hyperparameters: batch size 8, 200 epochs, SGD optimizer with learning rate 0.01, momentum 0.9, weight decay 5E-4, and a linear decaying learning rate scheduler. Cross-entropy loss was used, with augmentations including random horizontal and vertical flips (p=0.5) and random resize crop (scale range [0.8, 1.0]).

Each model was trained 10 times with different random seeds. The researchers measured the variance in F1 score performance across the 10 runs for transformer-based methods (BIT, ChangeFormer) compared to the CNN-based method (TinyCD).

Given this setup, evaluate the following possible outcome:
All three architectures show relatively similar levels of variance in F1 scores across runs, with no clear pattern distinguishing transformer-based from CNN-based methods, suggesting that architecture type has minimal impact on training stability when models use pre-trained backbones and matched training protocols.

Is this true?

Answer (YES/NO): NO